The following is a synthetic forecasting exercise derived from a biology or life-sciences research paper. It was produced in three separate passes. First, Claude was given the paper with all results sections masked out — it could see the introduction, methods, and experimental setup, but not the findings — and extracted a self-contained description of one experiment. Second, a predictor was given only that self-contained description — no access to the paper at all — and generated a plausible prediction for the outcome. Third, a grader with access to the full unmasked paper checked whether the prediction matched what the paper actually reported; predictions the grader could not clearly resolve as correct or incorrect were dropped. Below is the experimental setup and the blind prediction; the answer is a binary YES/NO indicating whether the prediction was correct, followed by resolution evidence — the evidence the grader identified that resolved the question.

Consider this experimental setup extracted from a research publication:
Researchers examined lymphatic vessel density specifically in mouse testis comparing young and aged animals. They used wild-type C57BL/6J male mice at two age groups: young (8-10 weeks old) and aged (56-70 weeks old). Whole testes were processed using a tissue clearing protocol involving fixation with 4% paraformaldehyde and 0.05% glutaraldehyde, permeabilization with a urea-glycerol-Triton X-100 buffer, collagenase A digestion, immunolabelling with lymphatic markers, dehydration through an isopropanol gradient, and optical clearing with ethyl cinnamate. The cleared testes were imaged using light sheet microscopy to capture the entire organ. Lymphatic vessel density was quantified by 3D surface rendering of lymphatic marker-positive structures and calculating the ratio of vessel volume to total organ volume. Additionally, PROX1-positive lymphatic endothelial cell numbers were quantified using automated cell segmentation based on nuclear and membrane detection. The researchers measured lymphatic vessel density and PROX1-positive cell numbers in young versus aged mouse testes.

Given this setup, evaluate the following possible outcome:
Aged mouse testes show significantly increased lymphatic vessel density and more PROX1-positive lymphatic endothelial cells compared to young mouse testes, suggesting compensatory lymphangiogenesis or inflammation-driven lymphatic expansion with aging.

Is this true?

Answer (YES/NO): YES